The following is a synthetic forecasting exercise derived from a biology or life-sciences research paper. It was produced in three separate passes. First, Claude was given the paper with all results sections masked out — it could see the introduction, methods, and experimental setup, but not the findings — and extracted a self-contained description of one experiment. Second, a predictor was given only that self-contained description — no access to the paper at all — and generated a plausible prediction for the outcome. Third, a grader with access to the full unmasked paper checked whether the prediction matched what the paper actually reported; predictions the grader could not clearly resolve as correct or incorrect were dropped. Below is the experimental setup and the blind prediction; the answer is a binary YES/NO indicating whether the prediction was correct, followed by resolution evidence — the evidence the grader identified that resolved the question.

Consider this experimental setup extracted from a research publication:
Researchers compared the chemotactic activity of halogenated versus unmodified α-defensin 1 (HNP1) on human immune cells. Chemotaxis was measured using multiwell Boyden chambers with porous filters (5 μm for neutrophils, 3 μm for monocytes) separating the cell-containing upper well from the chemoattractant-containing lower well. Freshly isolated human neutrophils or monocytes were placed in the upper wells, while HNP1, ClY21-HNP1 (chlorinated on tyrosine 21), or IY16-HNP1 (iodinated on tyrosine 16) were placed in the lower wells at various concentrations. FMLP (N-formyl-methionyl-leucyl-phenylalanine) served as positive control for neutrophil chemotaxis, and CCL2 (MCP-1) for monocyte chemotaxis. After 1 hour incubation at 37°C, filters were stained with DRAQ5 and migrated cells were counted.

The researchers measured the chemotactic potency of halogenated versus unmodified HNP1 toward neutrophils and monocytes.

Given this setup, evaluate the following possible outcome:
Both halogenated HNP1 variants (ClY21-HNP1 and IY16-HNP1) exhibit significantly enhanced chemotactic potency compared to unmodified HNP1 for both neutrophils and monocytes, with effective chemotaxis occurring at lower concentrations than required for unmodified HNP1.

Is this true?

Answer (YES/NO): YES